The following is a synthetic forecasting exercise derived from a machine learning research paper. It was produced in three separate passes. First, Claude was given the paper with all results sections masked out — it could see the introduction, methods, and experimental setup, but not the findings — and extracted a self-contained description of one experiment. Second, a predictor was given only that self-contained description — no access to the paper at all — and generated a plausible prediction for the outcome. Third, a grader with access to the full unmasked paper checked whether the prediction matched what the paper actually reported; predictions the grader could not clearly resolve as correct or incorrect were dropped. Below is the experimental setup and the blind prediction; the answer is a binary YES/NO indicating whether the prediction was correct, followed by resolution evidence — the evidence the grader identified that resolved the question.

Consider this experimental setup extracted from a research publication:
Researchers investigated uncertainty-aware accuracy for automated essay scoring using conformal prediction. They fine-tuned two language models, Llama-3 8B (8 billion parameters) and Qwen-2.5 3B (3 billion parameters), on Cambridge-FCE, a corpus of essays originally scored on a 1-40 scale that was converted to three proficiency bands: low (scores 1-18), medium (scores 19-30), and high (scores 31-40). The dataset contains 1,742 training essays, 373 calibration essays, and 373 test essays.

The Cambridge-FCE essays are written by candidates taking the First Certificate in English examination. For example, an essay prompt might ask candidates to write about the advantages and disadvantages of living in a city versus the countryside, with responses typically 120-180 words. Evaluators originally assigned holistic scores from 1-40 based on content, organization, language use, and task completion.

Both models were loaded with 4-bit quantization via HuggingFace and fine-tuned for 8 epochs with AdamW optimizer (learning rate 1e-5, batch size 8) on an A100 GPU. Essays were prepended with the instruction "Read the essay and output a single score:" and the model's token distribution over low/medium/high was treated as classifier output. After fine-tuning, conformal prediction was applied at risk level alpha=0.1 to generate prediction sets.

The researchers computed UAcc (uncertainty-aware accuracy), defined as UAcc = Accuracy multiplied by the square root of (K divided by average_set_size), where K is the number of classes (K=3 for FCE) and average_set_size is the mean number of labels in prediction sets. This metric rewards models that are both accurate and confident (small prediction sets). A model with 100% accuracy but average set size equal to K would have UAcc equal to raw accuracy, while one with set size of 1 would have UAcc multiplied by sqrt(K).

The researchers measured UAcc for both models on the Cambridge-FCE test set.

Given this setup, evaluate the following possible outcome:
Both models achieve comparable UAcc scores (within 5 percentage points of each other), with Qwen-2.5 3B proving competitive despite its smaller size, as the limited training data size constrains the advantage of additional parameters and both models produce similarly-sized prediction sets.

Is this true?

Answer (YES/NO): NO